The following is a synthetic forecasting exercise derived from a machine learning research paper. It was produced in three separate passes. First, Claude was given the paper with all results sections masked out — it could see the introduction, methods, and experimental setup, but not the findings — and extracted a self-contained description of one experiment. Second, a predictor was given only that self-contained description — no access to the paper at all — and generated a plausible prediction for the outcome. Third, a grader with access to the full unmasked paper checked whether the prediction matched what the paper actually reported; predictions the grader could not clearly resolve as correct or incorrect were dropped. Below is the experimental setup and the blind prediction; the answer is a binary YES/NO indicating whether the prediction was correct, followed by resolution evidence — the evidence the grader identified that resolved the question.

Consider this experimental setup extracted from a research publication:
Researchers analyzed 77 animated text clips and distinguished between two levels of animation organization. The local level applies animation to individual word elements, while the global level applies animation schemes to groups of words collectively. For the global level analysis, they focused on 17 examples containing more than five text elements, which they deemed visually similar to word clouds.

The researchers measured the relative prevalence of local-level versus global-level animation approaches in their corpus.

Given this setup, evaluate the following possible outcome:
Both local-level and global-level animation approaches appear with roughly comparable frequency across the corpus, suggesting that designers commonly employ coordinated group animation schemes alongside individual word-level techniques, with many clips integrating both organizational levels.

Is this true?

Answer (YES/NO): NO